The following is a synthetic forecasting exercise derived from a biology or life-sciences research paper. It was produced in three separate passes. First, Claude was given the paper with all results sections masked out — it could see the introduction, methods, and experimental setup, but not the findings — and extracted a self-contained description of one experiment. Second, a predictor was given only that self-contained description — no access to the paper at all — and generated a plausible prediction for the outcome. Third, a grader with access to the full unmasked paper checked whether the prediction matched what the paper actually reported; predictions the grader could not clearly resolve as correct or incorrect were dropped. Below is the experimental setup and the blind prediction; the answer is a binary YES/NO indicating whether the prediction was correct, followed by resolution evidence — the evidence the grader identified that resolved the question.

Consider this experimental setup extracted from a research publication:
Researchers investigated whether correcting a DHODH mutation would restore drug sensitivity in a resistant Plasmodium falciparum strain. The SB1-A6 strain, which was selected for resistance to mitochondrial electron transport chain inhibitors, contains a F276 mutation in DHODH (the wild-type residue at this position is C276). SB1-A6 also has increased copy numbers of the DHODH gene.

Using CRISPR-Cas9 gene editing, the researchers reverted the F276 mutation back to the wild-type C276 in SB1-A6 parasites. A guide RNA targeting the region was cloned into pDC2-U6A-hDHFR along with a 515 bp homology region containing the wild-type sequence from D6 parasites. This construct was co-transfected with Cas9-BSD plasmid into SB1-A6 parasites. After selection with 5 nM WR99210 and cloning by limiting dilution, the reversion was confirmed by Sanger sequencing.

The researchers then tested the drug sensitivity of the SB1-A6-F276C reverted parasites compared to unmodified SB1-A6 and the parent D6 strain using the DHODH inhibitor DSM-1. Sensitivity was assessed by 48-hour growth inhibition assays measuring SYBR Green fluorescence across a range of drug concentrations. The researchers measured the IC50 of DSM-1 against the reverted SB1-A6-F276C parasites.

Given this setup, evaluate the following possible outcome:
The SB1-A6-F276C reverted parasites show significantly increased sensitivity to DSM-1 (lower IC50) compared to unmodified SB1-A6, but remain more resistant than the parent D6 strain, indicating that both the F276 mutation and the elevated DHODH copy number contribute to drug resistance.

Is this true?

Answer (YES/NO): YES